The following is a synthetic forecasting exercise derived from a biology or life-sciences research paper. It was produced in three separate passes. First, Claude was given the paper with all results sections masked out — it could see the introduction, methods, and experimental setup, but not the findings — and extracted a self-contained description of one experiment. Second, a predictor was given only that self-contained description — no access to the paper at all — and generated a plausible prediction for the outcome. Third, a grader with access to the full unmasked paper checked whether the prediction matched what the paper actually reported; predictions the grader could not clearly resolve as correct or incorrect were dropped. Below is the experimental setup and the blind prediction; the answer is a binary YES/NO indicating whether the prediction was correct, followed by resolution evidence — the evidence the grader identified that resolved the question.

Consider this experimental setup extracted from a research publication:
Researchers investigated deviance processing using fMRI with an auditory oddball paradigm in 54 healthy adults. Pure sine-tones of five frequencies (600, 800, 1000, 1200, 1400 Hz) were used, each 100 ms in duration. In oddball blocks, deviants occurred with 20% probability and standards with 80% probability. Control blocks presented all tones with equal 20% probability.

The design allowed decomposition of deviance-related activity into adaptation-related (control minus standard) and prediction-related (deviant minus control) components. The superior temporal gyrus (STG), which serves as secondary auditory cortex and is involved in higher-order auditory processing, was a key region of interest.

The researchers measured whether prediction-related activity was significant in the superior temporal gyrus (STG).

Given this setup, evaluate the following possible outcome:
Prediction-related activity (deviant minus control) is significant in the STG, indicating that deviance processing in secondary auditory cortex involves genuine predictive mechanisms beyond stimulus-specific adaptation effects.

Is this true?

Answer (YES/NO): YES